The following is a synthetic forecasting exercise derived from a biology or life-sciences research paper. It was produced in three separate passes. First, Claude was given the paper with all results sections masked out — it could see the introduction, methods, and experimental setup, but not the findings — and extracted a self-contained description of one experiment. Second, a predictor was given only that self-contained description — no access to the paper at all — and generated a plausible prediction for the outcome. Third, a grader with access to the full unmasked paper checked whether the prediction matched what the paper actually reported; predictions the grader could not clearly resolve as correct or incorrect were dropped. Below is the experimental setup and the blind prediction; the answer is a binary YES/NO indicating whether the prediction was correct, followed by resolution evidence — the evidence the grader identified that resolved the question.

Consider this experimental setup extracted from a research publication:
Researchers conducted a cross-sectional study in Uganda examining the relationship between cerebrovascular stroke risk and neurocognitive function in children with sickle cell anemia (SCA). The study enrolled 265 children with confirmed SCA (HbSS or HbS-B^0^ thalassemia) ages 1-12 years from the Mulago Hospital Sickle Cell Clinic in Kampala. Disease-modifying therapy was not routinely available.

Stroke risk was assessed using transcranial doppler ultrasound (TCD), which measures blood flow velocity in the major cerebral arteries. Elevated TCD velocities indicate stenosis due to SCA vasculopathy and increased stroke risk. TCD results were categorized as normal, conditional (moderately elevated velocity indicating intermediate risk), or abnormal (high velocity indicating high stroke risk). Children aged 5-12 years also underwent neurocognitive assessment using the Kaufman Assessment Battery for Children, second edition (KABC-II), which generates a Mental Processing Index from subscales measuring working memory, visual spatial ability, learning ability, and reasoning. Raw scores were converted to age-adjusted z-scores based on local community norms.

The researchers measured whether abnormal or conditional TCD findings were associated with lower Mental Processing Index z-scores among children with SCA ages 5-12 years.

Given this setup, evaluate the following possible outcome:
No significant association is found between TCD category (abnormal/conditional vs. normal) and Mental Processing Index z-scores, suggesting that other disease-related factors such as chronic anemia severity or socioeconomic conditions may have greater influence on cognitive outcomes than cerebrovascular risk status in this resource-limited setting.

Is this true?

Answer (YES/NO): NO